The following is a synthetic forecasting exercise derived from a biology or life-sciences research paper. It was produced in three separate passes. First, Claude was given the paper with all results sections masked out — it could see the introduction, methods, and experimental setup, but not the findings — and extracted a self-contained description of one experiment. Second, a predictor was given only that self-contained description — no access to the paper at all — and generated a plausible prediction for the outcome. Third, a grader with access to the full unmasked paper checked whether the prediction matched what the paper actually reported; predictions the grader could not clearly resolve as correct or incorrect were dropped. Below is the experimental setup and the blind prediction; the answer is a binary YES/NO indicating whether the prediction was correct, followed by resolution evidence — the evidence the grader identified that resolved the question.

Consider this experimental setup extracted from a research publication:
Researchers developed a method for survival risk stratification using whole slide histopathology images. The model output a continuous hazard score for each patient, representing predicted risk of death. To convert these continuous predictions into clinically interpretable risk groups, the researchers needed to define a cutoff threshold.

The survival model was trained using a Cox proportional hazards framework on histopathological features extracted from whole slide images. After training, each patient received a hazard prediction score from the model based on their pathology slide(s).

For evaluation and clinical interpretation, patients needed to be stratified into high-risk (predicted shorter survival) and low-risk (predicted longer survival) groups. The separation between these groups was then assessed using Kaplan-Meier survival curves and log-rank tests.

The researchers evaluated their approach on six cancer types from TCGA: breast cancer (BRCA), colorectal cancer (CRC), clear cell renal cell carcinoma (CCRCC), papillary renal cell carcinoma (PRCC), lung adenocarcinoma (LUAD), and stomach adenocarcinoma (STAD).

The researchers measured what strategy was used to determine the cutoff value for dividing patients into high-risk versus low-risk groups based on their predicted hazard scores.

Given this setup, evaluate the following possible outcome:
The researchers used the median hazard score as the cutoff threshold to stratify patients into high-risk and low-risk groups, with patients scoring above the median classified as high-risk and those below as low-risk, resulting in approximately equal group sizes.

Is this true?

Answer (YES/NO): YES